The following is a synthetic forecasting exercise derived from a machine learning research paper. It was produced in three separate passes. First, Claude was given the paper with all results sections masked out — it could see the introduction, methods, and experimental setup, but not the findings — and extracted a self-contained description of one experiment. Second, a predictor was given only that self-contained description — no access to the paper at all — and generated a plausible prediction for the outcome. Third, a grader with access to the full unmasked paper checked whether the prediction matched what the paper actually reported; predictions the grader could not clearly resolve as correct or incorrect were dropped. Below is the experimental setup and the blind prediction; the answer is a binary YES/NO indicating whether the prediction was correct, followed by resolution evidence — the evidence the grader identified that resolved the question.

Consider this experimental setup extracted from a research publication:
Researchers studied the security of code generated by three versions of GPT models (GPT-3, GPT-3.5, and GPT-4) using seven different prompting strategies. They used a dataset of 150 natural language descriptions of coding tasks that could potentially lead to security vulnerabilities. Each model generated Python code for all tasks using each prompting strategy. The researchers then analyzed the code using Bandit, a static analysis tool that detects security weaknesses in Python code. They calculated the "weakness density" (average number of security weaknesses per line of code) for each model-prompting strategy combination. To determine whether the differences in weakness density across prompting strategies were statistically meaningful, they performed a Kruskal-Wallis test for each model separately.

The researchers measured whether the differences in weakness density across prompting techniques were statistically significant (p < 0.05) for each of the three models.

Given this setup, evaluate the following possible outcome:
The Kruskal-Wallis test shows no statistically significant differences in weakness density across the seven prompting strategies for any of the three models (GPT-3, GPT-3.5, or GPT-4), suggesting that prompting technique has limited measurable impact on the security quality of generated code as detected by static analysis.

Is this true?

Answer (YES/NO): NO